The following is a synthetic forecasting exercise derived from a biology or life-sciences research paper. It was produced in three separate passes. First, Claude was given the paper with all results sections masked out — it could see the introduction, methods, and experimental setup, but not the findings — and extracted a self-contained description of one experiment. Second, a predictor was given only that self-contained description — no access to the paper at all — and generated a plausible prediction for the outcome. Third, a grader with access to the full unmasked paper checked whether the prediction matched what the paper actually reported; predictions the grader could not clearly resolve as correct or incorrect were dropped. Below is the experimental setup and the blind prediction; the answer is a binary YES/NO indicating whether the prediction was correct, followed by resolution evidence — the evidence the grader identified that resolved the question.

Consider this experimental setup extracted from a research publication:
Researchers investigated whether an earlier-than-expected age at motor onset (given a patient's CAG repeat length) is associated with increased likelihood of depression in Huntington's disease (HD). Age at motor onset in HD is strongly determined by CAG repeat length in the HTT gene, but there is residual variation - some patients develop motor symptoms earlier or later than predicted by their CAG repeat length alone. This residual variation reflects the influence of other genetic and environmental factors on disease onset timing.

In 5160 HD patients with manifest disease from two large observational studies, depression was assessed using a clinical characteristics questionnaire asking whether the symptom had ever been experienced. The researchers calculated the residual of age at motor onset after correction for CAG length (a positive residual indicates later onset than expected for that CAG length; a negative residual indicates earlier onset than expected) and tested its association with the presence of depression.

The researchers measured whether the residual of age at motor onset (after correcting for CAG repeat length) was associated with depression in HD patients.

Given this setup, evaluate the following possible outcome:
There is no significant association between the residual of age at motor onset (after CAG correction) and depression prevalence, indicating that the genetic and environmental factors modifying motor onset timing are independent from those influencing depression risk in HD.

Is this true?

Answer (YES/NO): NO